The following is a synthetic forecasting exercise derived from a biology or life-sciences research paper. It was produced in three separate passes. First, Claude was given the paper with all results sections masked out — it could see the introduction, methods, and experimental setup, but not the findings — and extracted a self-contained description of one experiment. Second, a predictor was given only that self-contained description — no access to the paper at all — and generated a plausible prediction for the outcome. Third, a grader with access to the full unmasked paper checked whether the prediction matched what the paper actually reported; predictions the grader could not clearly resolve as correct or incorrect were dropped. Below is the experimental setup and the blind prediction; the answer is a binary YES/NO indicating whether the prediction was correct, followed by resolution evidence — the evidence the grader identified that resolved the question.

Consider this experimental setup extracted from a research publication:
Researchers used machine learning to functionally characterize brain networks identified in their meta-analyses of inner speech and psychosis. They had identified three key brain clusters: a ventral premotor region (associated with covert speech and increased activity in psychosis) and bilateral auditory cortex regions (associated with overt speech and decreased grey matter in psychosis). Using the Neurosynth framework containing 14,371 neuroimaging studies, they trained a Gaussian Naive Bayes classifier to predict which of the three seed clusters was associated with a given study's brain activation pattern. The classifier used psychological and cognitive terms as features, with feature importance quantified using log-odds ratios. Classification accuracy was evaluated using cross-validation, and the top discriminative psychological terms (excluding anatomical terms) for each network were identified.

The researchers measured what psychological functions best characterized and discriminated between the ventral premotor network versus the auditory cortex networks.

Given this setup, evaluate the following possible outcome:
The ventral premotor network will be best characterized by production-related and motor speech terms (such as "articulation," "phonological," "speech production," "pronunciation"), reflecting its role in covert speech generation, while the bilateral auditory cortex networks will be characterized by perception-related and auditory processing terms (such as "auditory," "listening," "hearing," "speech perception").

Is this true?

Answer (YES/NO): NO